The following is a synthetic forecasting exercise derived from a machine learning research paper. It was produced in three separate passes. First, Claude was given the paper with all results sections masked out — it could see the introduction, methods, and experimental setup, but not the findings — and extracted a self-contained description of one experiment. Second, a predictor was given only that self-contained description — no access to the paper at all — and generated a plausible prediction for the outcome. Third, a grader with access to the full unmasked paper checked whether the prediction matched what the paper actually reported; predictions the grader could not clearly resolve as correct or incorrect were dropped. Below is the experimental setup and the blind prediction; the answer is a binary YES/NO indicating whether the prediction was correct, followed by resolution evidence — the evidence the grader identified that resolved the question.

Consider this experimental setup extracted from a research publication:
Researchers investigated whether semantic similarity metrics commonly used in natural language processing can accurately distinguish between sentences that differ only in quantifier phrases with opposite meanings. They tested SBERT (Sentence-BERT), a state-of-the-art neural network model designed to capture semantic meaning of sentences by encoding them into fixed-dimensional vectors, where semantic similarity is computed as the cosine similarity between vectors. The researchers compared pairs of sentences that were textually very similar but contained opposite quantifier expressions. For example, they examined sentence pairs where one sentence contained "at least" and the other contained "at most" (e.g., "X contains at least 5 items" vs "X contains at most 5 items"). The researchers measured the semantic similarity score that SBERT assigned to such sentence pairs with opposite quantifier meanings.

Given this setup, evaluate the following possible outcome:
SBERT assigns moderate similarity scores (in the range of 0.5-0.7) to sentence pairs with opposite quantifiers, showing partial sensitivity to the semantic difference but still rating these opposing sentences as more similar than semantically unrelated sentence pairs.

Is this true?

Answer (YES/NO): NO